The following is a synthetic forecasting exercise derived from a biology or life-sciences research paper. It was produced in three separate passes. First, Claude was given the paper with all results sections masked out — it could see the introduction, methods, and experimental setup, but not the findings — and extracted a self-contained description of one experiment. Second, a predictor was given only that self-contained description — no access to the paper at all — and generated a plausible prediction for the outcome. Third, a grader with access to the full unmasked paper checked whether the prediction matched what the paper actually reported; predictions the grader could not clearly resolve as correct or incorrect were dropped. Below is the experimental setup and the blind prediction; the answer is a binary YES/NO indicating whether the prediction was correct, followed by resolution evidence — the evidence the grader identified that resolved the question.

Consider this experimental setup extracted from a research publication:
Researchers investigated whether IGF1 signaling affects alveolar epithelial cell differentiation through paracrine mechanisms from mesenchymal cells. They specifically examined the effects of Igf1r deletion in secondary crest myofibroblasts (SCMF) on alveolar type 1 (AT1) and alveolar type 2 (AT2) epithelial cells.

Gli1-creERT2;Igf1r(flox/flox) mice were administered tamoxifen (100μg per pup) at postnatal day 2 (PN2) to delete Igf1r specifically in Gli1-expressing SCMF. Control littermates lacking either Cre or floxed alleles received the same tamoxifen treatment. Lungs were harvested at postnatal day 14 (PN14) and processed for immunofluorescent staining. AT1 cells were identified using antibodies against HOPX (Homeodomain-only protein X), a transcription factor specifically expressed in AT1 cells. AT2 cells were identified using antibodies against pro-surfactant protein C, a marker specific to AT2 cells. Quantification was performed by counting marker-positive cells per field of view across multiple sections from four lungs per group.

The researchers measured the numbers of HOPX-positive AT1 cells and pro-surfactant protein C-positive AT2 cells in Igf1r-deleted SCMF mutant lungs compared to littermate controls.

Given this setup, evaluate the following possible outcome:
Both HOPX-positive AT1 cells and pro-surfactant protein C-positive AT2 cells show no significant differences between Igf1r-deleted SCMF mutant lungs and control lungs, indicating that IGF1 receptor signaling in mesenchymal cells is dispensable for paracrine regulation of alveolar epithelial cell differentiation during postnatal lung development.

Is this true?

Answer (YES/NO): NO